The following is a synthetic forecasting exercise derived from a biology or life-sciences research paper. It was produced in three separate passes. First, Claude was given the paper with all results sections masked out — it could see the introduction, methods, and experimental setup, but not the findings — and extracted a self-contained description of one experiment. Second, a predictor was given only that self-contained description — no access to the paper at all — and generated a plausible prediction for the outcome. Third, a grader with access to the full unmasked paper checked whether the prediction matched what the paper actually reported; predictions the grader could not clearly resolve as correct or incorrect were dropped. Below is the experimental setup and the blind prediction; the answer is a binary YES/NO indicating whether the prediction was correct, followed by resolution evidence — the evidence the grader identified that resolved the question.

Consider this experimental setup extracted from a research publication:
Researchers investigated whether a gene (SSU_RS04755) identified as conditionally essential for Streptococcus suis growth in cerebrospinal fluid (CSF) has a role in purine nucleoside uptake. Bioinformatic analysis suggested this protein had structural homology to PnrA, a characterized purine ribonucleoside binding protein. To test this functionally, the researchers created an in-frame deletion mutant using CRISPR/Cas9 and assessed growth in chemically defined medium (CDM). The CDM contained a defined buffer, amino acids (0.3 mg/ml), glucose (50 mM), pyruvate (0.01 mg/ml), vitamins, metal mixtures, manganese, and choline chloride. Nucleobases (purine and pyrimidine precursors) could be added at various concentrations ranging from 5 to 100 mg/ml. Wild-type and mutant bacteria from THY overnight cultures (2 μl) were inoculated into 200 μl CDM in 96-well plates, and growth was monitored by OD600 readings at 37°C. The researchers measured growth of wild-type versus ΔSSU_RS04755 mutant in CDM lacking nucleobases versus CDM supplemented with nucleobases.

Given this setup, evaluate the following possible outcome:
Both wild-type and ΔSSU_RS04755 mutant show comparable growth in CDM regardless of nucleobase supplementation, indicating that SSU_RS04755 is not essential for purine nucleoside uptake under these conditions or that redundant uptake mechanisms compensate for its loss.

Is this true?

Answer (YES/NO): NO